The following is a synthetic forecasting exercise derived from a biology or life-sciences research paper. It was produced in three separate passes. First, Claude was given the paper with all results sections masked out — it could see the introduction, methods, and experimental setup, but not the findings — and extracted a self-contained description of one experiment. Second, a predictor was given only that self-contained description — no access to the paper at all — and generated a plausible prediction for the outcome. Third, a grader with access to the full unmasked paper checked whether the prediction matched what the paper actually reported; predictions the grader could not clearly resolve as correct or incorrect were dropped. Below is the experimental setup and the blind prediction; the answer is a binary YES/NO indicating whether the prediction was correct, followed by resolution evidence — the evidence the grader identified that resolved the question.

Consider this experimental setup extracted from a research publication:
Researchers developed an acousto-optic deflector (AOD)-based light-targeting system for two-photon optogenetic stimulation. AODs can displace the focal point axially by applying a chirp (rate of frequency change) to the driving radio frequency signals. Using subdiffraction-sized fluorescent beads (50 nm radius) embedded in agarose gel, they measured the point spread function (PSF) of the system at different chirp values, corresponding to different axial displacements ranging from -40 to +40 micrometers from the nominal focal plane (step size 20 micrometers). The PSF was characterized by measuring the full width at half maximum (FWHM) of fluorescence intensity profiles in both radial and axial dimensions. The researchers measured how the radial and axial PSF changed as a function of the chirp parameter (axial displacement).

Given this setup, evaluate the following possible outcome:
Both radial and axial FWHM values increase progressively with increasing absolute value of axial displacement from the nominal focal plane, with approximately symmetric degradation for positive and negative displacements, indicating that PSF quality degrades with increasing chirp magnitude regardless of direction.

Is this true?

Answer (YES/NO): NO